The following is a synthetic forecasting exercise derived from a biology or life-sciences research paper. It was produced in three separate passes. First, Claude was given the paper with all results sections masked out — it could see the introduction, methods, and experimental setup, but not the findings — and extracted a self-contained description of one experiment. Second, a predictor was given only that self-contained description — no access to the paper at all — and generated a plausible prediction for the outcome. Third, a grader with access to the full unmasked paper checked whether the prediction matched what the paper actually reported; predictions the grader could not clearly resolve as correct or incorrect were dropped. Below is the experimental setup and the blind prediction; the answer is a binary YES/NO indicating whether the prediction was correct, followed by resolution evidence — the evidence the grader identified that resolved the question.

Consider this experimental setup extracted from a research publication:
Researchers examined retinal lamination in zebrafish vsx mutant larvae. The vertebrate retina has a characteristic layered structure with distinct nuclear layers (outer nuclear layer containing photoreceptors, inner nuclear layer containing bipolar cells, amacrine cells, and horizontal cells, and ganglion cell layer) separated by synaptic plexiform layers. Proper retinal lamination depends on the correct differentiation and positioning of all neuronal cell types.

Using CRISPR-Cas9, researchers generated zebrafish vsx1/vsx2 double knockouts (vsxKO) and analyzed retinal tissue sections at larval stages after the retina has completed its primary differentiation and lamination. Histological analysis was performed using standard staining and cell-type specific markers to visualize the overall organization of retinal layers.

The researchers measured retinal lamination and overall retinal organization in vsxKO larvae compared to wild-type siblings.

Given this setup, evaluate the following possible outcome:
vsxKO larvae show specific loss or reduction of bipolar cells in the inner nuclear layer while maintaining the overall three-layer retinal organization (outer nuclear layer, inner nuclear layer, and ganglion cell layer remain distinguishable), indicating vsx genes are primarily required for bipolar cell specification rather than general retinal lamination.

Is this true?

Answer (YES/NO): YES